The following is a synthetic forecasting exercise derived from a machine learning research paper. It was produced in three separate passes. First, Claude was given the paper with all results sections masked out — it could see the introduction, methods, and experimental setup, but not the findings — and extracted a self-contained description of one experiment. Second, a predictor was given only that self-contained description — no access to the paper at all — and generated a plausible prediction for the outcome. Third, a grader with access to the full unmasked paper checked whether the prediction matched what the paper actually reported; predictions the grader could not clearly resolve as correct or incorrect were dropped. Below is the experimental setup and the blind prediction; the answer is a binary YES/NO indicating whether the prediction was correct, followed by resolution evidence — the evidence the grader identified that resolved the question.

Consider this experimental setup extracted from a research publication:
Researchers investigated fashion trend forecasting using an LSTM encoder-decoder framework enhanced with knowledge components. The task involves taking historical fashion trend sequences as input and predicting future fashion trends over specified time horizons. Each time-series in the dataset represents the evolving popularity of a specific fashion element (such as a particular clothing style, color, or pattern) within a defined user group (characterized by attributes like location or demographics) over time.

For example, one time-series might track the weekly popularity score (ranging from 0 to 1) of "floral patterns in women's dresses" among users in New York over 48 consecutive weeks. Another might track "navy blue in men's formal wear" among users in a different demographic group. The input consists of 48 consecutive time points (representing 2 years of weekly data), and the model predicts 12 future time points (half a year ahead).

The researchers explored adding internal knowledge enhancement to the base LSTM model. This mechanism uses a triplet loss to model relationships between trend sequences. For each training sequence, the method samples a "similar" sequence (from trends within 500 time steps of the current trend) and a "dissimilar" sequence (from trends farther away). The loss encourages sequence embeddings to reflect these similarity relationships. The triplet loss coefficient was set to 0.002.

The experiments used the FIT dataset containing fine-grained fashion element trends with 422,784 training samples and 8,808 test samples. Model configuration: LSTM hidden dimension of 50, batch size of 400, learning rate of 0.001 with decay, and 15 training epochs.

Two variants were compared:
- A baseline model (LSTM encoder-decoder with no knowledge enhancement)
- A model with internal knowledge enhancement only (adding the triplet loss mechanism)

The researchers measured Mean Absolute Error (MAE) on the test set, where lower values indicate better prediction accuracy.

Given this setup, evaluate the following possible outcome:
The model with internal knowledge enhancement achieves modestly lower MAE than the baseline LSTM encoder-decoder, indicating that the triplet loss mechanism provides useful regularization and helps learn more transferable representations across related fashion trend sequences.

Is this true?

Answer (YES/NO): NO